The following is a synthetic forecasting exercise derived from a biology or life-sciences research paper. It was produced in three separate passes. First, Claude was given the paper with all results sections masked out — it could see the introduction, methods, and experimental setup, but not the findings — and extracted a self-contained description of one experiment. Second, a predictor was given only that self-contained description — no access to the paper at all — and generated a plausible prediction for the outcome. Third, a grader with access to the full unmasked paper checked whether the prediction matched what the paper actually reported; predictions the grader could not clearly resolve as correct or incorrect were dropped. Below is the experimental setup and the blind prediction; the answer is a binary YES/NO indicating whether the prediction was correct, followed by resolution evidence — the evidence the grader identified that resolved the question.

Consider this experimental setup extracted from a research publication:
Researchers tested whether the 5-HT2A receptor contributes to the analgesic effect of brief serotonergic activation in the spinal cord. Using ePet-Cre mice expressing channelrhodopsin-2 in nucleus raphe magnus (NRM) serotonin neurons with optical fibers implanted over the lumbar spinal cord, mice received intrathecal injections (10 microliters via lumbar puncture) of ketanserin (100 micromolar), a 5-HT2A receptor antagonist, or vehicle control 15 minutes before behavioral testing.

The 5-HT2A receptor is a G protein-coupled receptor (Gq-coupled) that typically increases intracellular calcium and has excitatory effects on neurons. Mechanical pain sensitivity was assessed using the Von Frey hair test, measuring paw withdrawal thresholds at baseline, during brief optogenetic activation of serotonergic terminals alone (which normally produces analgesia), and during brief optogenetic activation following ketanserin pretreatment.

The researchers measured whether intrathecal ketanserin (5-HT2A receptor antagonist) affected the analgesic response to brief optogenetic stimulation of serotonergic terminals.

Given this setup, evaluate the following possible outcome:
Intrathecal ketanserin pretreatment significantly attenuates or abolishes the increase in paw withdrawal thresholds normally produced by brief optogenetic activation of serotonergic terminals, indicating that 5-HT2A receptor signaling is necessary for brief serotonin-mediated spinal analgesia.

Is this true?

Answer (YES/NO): YES